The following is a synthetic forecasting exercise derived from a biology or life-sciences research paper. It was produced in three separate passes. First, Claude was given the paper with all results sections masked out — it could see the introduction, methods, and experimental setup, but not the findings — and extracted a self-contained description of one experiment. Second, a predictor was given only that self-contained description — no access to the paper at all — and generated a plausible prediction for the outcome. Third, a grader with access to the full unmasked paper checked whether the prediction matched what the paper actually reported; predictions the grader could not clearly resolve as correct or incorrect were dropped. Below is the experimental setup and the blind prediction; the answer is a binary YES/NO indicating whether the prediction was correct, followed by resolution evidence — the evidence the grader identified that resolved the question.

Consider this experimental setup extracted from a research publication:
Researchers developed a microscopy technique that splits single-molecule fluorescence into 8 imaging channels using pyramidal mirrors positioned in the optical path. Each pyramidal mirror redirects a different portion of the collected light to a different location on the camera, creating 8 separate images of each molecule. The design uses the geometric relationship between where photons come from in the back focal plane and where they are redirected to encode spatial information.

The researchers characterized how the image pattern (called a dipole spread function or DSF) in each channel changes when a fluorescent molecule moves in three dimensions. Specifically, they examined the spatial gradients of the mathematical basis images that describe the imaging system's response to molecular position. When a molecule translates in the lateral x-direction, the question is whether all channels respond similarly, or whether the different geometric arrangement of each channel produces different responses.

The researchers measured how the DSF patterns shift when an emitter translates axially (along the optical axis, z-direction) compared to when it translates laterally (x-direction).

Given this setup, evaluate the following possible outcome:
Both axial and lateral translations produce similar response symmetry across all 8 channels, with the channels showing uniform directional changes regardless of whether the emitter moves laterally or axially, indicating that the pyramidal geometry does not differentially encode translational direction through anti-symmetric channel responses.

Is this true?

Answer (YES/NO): NO